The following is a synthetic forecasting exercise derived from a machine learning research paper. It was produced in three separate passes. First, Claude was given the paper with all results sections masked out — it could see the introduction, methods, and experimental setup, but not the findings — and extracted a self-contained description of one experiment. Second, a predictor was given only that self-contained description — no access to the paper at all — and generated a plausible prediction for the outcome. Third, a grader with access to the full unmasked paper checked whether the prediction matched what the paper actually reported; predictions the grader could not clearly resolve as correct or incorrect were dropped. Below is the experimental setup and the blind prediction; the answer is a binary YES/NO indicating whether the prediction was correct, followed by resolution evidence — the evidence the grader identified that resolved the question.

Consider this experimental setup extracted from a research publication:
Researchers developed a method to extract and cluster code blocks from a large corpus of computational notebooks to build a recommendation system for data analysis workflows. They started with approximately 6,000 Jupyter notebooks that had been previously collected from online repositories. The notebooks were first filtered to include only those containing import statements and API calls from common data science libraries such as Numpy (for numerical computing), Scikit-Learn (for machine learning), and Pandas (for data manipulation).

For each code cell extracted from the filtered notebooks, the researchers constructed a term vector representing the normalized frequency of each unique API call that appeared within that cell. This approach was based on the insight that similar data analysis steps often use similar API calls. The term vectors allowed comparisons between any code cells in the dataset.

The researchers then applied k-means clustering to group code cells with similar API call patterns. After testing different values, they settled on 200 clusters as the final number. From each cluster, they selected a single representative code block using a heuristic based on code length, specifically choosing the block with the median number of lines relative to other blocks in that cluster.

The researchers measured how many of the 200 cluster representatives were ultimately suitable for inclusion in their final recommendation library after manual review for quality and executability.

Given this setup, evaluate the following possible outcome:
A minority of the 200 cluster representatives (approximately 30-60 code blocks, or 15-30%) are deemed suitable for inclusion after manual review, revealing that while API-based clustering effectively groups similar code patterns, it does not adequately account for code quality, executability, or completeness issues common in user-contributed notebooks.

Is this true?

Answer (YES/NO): NO